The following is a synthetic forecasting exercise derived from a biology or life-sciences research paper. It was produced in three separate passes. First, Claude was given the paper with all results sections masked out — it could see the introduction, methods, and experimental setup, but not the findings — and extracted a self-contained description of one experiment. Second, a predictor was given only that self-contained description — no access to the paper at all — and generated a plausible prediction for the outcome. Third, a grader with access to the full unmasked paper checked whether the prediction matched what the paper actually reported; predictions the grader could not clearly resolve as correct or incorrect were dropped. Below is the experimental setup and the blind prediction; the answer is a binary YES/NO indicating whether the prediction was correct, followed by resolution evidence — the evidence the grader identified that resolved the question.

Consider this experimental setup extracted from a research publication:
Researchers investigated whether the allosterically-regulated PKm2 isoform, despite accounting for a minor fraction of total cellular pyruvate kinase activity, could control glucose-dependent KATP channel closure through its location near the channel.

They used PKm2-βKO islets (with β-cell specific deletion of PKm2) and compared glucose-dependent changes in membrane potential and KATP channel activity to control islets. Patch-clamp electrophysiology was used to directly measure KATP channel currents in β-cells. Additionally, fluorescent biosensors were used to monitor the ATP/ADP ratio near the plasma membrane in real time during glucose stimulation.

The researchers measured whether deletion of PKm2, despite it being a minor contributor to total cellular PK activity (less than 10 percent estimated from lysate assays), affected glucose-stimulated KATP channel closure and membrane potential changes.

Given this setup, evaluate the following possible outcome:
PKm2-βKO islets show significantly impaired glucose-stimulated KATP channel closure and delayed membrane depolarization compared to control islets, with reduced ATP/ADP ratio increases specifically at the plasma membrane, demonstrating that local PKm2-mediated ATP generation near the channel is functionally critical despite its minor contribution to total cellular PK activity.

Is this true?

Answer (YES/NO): NO